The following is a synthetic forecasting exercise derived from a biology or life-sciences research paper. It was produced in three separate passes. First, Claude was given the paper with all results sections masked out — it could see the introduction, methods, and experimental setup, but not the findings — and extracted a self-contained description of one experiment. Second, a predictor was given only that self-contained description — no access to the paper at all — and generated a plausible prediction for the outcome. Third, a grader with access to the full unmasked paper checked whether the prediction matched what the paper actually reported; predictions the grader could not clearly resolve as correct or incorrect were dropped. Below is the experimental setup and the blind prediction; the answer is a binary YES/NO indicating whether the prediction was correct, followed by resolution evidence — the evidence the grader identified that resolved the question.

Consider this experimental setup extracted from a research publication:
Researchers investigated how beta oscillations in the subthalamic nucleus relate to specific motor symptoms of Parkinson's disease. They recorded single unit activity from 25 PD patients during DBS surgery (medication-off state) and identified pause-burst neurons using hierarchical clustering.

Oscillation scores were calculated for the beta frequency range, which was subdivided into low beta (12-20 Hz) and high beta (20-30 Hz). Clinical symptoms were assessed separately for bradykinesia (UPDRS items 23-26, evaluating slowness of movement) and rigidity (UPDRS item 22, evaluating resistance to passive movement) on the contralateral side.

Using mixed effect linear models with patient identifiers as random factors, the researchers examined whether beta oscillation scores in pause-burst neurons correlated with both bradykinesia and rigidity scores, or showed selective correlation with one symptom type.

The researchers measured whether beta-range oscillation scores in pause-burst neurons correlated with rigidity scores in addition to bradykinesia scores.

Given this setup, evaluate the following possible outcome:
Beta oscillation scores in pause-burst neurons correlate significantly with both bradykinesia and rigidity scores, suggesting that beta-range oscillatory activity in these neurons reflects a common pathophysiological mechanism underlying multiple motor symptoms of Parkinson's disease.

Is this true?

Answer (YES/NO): NO